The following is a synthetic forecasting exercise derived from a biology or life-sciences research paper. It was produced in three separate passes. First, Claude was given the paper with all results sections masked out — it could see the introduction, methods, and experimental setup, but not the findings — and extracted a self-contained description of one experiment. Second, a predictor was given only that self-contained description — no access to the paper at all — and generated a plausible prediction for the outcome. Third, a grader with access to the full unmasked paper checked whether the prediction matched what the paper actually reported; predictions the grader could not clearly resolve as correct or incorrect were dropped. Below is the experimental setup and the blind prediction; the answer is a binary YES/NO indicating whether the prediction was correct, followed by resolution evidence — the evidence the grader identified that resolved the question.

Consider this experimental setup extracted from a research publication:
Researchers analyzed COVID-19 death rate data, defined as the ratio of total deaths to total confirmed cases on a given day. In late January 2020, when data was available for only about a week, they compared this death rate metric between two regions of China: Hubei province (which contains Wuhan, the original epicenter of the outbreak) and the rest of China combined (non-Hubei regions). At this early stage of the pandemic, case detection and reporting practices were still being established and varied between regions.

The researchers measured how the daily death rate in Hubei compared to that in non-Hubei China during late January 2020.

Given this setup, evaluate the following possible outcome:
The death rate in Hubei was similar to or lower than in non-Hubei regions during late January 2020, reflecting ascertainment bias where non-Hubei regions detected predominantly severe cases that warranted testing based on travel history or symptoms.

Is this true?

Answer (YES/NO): NO